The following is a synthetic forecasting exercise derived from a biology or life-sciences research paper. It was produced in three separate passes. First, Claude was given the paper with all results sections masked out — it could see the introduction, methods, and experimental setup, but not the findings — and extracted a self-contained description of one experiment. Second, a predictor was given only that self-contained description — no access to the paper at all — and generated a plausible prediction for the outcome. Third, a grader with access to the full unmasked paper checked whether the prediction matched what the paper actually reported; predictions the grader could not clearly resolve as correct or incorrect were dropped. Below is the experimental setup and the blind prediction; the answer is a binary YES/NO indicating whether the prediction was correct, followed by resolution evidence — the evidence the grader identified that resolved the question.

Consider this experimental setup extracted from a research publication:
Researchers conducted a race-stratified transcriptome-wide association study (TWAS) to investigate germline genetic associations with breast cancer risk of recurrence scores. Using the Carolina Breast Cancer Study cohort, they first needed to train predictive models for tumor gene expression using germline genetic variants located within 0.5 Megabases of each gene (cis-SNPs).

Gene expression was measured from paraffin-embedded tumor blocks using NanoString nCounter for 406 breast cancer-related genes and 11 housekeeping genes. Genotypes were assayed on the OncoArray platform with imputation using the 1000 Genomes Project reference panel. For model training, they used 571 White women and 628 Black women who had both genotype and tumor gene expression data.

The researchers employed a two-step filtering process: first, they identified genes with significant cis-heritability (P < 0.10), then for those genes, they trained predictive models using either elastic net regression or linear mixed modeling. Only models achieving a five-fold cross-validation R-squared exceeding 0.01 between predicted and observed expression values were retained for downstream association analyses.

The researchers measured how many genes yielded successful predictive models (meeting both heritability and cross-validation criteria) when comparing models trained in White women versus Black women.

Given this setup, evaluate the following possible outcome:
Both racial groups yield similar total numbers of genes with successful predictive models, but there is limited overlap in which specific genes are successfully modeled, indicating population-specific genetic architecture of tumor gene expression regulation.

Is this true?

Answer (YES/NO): NO